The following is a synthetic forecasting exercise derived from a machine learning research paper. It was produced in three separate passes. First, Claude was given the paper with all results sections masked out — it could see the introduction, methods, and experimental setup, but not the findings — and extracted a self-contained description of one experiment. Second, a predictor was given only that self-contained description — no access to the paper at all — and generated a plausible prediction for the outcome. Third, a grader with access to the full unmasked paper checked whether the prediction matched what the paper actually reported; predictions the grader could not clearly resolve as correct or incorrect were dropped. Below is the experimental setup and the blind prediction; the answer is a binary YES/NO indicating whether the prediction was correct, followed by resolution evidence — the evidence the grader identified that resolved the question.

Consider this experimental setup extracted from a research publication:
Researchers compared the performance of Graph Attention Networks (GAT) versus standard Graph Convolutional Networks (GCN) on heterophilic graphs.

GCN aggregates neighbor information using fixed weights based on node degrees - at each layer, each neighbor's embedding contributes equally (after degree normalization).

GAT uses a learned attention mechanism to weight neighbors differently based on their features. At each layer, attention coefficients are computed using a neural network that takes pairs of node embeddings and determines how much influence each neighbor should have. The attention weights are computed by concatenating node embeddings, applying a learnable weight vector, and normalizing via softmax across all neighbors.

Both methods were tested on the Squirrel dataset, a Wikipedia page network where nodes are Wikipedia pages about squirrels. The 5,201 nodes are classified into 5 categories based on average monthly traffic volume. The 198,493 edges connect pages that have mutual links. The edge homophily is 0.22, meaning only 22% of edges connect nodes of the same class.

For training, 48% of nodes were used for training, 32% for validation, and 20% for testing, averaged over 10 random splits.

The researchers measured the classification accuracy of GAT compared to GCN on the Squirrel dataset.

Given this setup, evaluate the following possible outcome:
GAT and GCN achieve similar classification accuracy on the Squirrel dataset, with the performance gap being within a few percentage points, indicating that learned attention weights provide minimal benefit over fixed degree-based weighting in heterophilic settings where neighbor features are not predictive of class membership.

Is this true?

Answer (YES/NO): NO